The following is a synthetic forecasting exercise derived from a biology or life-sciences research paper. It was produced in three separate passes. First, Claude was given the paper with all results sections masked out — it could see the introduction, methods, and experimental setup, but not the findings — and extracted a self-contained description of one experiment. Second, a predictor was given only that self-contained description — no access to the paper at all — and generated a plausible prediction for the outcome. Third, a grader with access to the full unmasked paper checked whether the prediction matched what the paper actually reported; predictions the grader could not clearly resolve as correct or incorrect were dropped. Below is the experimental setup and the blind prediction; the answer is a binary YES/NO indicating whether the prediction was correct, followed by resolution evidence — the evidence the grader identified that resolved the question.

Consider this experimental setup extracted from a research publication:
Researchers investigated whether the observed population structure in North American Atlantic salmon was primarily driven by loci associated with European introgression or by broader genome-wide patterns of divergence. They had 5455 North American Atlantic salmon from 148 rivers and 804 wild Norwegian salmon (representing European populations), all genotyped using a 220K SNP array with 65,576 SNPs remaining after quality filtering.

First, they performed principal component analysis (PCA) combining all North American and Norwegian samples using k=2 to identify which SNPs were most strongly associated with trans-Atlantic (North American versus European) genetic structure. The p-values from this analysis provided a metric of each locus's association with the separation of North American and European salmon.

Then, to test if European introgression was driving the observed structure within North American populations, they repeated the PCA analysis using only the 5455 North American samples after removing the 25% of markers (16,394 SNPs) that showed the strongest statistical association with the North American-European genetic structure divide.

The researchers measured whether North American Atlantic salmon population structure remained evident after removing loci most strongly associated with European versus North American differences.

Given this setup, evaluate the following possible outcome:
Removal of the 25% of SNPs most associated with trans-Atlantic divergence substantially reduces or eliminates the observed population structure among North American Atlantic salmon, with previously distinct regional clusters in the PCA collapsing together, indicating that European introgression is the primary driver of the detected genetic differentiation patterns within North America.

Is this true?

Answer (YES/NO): NO